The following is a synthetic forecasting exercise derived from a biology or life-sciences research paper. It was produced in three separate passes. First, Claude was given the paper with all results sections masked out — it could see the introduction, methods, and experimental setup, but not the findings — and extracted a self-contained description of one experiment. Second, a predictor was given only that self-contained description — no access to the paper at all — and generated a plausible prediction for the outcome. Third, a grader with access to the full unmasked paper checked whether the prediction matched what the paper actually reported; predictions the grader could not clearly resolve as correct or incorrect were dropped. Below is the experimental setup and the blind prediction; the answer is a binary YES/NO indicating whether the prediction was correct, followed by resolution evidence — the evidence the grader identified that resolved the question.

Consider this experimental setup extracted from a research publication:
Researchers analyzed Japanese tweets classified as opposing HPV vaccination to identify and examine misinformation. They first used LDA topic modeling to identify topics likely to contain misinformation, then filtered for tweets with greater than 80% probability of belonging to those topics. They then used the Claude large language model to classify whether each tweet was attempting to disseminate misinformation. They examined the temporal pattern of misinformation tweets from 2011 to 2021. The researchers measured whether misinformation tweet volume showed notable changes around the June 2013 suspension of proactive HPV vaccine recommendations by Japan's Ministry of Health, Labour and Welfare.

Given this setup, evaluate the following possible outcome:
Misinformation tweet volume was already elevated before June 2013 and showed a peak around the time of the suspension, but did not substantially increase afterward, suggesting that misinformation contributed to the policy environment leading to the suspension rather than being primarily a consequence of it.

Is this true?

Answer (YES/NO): NO